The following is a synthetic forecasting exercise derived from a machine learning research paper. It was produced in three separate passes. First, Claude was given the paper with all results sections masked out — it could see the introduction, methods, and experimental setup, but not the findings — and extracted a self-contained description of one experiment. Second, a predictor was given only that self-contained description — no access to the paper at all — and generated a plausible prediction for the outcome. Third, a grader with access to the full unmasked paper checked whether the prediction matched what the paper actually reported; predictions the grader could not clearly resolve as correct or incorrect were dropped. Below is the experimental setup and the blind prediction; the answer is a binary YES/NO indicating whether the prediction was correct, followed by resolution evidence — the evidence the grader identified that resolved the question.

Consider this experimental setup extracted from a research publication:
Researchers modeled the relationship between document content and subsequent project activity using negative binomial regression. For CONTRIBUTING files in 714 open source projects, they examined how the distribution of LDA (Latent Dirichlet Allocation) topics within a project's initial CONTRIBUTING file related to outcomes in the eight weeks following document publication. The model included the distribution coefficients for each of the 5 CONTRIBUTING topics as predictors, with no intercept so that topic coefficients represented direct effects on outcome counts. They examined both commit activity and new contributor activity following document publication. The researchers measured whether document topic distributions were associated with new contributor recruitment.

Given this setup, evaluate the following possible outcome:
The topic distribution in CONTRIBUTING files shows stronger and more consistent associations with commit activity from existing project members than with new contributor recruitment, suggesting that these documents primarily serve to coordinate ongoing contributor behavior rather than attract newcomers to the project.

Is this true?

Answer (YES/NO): NO